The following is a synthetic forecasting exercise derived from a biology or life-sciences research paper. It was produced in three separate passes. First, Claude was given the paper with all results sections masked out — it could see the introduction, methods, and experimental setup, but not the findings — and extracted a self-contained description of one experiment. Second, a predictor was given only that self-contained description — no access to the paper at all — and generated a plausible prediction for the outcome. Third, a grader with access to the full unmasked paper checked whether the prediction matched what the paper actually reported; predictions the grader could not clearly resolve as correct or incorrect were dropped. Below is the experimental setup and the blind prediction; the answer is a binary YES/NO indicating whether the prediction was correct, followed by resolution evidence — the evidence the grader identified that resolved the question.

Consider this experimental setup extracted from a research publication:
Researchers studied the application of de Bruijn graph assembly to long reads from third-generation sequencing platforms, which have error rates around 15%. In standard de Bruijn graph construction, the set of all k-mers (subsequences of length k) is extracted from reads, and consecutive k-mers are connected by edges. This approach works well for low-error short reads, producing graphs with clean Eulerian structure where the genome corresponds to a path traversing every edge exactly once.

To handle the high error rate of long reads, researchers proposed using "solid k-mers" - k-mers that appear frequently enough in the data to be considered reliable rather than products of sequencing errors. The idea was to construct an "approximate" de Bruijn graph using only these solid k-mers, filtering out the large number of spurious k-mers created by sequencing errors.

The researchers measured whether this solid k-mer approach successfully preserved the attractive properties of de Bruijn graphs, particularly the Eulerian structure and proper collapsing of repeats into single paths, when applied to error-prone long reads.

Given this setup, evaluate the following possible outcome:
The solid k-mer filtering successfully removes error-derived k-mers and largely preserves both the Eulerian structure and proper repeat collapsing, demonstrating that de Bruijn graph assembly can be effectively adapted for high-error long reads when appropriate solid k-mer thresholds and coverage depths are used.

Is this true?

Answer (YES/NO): NO